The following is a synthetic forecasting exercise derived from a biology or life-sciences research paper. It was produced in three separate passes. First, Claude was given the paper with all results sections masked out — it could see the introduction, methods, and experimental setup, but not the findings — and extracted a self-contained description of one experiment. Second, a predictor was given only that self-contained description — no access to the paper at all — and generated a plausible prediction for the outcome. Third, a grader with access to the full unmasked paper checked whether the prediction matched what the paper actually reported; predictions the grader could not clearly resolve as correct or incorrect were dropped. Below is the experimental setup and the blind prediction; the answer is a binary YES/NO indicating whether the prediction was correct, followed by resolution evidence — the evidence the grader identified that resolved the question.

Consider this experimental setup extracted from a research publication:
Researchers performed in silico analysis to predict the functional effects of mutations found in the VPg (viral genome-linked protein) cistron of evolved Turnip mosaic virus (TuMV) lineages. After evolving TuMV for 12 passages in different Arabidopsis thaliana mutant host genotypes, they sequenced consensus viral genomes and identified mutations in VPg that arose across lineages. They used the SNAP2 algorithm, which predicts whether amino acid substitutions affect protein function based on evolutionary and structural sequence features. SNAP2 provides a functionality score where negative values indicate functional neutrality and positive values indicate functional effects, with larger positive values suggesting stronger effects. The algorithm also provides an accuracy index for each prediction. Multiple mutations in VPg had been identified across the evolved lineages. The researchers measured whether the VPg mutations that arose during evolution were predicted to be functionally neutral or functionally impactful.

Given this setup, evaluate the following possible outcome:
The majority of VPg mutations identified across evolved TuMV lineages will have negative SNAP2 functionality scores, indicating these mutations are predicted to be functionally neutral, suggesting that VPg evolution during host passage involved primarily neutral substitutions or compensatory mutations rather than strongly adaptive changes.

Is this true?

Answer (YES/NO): YES